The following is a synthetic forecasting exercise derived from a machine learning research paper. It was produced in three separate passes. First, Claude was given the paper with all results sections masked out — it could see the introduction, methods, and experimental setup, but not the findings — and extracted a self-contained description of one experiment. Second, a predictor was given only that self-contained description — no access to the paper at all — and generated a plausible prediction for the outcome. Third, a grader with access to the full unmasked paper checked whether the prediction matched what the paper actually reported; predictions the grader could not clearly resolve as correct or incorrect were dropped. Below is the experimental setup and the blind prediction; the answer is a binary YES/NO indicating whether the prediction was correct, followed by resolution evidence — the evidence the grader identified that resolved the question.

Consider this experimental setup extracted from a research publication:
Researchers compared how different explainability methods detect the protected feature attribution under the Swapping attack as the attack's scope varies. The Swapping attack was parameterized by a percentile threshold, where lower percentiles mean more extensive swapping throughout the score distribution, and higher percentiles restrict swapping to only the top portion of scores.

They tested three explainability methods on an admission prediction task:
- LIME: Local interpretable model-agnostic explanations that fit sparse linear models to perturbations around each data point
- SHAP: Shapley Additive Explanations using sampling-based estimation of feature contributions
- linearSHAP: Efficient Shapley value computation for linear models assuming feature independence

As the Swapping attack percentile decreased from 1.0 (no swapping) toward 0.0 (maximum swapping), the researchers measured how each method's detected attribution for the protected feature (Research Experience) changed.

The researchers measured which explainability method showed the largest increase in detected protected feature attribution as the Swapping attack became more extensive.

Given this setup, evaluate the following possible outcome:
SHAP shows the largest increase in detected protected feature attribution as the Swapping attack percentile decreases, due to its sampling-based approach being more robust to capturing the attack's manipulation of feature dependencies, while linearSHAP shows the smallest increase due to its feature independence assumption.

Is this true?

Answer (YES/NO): NO